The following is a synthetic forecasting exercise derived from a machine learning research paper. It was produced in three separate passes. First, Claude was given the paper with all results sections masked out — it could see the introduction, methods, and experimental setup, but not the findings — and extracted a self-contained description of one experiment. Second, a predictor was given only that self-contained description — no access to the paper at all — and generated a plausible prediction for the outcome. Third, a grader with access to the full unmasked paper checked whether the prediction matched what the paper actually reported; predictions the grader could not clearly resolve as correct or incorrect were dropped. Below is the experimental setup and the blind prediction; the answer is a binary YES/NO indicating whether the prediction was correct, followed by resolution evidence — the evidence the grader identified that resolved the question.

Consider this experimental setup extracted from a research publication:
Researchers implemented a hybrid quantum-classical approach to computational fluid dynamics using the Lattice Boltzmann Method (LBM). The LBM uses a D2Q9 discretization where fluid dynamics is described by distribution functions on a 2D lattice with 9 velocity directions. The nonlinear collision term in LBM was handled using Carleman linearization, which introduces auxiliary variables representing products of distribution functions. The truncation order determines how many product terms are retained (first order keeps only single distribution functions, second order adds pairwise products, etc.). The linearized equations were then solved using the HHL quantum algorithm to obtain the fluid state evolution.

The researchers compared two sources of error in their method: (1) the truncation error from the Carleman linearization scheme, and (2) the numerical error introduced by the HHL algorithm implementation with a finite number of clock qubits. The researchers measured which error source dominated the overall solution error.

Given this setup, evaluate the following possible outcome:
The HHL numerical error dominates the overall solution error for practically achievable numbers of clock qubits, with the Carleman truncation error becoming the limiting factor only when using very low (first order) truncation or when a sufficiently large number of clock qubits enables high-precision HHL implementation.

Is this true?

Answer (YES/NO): NO